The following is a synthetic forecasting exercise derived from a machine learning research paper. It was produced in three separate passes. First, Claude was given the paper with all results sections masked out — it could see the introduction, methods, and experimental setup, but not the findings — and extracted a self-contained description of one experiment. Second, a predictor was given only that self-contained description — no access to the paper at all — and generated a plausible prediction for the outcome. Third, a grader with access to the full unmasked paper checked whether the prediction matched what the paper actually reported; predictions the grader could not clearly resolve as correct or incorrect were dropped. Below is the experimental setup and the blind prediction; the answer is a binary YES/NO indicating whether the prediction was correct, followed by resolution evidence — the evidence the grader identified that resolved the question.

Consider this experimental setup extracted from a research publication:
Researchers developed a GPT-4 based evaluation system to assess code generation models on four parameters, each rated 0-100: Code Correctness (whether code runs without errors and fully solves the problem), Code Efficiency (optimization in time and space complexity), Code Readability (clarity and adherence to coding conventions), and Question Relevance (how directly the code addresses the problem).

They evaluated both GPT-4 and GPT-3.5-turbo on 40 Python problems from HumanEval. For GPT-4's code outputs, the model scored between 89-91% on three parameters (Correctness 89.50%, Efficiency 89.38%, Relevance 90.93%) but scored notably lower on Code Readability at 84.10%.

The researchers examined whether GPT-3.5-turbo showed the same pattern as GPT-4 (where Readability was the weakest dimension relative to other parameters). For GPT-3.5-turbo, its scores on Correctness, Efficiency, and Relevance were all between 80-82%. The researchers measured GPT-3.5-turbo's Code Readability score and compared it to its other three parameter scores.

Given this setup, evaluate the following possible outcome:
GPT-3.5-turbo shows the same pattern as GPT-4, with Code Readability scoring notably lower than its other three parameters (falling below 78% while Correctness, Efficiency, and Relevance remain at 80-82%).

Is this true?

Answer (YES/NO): NO